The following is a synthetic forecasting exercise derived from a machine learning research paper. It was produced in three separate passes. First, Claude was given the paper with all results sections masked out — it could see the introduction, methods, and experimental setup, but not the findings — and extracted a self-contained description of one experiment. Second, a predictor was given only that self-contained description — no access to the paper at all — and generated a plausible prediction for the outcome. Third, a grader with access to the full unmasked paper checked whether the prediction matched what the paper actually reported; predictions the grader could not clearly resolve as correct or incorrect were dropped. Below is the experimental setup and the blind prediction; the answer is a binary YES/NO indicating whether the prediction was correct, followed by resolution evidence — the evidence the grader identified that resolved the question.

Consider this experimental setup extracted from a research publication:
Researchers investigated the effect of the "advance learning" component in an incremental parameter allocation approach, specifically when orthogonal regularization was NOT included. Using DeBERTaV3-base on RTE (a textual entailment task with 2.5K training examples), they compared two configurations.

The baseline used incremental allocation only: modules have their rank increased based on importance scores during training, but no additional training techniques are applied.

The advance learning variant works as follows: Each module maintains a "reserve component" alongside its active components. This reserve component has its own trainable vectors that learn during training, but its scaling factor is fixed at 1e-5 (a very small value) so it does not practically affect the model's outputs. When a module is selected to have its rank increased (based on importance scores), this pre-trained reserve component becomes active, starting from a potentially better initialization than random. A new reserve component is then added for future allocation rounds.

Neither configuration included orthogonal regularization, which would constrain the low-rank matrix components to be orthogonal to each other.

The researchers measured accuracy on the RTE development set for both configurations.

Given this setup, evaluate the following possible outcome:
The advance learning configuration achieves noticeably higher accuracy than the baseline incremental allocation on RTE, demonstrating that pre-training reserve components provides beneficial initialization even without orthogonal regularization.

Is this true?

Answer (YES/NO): YES